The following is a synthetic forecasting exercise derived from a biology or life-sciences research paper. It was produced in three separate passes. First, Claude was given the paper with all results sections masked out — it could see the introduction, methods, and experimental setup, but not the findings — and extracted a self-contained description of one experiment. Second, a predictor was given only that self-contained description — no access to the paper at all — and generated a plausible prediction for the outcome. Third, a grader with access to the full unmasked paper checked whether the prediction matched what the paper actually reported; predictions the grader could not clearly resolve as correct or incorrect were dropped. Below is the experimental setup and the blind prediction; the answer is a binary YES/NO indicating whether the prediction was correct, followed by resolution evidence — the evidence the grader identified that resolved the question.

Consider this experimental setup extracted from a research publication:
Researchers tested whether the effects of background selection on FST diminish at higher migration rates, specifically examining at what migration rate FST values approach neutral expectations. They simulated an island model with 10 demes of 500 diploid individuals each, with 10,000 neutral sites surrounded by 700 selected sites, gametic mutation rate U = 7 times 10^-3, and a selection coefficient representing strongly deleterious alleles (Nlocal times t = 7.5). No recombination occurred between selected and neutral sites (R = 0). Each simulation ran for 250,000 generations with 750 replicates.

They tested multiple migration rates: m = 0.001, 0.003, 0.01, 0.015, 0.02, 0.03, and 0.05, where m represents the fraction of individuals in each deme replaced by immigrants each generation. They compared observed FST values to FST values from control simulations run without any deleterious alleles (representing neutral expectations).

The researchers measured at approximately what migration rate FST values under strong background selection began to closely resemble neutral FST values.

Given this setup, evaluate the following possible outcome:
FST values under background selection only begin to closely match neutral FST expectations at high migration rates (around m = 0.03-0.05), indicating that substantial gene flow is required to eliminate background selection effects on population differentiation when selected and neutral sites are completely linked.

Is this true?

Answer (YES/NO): NO